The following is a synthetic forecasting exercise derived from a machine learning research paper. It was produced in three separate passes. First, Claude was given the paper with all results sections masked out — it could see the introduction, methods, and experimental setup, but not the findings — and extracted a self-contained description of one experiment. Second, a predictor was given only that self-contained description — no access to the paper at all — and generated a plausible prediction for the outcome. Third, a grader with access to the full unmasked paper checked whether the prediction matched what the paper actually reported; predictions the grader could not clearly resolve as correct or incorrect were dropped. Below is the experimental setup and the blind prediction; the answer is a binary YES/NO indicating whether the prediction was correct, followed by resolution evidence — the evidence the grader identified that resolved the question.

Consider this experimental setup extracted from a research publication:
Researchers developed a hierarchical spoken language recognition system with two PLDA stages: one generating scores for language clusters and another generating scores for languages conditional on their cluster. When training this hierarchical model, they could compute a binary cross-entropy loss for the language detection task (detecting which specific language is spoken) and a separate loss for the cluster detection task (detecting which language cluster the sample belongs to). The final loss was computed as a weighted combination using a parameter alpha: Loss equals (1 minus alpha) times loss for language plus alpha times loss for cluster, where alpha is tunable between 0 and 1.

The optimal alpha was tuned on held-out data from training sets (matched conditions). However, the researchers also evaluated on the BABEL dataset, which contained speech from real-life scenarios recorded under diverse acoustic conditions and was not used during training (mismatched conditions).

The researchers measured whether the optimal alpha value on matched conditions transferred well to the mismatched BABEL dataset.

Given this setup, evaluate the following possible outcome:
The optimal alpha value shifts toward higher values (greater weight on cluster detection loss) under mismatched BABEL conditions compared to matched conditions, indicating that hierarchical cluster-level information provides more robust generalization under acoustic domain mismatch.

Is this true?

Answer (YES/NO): NO